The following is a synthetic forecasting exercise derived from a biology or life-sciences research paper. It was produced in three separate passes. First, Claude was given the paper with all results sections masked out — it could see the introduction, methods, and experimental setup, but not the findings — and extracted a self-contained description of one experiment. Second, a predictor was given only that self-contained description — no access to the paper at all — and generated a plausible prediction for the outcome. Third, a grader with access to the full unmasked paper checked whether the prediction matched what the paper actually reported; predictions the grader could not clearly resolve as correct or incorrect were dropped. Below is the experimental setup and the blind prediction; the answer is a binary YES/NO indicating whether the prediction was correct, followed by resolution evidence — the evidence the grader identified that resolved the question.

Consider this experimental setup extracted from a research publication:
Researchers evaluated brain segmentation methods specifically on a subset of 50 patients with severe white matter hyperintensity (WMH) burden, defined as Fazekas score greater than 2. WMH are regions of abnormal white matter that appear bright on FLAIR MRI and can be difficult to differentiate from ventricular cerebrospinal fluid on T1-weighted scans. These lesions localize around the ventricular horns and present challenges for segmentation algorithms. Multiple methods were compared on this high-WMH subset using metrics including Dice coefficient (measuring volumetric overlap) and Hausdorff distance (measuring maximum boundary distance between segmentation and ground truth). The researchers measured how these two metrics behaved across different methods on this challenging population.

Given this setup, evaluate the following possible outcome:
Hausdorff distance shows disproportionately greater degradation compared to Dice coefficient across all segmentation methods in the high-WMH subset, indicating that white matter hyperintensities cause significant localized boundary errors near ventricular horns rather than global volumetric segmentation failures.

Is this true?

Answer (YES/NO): YES